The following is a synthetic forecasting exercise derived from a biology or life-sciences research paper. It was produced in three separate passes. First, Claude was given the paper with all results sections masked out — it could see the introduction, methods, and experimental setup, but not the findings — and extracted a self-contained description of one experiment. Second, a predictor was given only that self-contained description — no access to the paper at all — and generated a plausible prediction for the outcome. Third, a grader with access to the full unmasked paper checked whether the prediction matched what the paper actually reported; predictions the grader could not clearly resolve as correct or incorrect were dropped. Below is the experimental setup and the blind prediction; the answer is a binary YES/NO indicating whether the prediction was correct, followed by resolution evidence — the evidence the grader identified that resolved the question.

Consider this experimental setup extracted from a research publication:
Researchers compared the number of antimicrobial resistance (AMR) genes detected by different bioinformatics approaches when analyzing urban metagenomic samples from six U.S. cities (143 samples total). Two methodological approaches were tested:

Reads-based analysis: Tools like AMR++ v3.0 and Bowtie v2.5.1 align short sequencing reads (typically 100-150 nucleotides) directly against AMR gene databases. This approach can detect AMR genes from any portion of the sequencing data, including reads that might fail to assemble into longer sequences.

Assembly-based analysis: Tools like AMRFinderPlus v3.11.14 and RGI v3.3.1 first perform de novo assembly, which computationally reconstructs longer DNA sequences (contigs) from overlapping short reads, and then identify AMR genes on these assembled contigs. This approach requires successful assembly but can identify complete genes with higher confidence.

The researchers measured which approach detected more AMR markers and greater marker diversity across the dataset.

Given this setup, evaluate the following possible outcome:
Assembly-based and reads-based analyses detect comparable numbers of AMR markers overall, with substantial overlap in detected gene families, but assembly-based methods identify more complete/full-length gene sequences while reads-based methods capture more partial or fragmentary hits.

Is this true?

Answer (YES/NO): NO